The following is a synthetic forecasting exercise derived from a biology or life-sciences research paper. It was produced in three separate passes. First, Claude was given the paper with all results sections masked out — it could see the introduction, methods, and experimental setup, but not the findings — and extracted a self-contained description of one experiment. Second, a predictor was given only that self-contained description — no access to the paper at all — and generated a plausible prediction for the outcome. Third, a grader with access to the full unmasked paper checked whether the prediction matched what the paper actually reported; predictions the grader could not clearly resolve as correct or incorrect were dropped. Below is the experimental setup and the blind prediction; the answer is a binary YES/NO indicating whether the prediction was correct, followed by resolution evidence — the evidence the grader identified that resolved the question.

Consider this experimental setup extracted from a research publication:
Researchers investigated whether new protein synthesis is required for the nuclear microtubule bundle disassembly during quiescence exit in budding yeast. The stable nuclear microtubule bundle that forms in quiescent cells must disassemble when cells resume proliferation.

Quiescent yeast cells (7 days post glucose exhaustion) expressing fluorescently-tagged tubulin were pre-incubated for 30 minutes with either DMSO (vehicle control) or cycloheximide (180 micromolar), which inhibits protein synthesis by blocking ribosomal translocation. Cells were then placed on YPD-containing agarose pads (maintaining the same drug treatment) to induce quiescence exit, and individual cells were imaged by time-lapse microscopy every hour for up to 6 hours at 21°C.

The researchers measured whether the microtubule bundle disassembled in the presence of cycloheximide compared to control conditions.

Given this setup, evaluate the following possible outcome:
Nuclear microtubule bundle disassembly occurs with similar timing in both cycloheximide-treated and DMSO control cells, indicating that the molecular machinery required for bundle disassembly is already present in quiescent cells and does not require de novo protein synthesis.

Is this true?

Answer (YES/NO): NO